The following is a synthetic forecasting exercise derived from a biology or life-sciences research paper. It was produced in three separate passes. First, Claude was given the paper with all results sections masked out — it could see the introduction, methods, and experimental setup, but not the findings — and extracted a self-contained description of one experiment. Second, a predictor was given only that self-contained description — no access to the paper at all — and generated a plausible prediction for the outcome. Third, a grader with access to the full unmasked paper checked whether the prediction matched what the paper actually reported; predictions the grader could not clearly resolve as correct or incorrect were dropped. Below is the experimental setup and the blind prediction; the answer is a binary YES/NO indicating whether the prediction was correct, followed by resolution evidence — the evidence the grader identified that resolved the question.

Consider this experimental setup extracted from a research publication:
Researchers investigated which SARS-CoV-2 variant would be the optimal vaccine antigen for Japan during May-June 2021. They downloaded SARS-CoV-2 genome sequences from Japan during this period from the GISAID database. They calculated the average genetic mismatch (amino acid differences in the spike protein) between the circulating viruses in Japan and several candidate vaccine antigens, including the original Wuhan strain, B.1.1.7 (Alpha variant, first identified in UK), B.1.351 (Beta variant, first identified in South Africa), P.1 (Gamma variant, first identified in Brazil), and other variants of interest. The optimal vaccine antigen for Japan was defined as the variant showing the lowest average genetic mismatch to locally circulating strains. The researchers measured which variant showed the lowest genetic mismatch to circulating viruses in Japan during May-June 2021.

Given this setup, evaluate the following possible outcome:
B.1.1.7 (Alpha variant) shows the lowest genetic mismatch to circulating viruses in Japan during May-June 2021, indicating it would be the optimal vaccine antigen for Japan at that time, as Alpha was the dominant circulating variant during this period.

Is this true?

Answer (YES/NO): YES